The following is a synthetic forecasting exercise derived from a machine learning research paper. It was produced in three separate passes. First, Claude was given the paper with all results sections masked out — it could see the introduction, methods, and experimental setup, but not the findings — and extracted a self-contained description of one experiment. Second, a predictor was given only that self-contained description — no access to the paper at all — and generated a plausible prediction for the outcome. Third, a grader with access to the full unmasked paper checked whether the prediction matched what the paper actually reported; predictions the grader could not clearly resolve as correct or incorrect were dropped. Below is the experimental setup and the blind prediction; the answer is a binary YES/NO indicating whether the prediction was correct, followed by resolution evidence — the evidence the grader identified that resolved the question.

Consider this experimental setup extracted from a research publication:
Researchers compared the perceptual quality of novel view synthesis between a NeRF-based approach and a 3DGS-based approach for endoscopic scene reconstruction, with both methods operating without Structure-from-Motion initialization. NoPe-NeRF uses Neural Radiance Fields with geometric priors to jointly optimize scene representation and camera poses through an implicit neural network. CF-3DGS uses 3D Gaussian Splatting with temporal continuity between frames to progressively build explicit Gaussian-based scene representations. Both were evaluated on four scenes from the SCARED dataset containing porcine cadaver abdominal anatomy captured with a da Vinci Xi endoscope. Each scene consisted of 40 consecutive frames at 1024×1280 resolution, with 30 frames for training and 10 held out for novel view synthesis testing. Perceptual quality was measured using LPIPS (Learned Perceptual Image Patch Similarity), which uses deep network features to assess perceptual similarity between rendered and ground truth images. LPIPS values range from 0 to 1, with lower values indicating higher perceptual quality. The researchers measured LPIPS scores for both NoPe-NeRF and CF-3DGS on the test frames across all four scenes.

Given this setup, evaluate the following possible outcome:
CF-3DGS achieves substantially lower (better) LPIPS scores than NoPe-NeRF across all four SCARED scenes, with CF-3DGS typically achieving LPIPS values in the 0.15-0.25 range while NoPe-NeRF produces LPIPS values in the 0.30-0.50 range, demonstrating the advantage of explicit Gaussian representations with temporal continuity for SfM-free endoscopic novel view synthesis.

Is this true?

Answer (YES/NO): NO